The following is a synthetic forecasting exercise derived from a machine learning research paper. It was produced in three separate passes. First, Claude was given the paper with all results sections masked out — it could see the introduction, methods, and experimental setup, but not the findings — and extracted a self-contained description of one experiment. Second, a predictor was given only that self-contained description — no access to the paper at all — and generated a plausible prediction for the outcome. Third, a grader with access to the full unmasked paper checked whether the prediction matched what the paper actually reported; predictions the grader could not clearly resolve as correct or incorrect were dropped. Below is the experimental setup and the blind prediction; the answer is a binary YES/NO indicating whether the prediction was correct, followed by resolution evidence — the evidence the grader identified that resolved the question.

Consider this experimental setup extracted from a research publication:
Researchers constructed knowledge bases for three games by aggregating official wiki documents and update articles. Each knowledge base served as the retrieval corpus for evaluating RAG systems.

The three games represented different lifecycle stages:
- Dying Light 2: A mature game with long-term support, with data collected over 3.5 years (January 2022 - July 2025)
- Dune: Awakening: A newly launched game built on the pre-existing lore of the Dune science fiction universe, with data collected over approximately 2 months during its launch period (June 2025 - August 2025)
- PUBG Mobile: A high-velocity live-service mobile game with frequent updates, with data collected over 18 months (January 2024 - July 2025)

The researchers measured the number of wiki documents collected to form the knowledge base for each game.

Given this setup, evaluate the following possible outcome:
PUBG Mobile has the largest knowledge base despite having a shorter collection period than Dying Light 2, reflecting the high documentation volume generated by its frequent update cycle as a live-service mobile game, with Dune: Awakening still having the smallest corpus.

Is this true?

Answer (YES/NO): NO